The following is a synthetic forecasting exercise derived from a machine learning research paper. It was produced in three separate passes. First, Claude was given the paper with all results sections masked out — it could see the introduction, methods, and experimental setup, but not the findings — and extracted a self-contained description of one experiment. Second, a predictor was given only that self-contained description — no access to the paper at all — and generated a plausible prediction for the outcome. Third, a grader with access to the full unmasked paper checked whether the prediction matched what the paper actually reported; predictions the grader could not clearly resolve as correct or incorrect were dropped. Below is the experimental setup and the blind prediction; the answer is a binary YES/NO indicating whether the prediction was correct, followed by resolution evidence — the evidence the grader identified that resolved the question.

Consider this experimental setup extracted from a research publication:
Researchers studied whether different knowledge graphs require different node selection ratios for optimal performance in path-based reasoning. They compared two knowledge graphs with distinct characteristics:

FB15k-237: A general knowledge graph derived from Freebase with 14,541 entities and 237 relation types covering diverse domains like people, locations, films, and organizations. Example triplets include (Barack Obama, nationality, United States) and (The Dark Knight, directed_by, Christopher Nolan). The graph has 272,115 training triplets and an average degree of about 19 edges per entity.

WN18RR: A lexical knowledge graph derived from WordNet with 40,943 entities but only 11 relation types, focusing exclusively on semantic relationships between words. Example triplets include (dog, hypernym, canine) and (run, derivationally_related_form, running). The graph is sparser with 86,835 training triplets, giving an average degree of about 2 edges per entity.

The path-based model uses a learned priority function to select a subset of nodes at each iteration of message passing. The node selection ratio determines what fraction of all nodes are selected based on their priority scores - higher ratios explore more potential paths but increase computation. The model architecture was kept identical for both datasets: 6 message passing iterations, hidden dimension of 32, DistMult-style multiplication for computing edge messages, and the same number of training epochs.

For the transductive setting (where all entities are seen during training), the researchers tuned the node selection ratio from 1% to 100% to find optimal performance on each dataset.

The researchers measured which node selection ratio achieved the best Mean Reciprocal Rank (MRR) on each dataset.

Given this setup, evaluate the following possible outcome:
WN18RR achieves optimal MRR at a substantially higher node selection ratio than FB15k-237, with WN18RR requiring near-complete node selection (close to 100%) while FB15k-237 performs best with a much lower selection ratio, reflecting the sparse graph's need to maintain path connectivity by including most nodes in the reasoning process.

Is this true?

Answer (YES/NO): NO